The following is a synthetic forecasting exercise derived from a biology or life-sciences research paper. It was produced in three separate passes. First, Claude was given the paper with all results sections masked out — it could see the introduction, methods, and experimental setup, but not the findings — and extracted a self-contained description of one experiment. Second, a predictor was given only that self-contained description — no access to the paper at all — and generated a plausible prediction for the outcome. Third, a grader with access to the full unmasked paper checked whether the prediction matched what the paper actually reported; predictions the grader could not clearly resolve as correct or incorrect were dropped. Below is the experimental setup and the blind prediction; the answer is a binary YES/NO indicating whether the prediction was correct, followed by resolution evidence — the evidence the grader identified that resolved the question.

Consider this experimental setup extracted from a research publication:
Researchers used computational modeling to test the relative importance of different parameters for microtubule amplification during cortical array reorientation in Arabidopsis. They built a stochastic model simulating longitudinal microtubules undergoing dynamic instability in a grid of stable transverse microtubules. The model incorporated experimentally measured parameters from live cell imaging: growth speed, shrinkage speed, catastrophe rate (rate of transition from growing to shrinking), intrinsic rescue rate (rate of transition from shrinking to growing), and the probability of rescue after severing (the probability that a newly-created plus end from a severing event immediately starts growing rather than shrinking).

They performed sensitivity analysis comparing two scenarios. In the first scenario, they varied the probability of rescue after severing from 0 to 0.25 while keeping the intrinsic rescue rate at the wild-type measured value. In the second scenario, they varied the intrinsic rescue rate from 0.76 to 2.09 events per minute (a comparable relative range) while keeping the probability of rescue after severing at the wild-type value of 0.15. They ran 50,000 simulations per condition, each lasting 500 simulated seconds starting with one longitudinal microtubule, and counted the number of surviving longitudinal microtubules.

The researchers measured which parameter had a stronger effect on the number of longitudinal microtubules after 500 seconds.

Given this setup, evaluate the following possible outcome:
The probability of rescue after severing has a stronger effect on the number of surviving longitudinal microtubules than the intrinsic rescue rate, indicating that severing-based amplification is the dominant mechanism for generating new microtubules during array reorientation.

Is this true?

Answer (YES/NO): YES